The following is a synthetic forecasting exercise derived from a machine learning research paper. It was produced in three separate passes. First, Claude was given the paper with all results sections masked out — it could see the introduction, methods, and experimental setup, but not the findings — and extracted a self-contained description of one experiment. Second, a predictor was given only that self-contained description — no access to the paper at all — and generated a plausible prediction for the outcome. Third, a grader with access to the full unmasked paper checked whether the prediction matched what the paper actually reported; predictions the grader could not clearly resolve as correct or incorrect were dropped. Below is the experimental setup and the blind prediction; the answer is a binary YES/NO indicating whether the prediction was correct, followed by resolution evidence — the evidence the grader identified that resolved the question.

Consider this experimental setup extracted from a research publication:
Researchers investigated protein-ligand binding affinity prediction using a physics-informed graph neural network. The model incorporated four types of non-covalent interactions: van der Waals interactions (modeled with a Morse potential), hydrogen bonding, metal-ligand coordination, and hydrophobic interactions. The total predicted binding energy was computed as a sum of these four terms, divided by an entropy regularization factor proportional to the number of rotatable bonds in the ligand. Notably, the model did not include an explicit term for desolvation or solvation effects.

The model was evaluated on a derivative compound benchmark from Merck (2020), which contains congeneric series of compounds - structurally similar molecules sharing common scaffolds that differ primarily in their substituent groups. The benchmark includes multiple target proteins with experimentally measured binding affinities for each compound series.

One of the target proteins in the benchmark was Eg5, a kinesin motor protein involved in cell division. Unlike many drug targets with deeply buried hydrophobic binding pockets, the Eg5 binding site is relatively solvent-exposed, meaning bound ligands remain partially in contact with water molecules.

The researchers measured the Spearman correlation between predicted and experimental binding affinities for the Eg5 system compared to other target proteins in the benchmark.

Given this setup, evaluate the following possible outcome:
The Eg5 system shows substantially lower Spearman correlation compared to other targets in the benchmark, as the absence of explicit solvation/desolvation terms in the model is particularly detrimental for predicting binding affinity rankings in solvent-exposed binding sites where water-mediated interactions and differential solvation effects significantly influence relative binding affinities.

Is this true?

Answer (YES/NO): YES